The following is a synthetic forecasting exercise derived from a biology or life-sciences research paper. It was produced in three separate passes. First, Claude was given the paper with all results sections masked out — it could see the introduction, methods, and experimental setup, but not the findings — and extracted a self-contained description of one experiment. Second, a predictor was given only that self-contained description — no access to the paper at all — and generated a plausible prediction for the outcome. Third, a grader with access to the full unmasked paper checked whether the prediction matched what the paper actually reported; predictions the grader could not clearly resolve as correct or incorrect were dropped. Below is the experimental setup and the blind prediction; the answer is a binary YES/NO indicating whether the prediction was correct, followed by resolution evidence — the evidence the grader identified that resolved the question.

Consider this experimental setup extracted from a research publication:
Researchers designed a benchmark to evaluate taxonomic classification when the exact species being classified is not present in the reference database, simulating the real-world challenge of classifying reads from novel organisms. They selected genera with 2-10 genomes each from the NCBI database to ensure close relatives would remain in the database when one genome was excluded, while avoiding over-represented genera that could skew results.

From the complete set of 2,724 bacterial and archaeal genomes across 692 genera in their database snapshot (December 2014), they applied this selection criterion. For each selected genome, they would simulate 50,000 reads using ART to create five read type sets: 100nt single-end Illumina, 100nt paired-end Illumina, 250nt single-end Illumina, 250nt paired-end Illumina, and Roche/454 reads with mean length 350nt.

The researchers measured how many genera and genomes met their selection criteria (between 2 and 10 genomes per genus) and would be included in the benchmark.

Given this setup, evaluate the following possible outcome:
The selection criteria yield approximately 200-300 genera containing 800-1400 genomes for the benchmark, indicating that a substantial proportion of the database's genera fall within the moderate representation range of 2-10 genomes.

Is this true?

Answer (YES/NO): YES